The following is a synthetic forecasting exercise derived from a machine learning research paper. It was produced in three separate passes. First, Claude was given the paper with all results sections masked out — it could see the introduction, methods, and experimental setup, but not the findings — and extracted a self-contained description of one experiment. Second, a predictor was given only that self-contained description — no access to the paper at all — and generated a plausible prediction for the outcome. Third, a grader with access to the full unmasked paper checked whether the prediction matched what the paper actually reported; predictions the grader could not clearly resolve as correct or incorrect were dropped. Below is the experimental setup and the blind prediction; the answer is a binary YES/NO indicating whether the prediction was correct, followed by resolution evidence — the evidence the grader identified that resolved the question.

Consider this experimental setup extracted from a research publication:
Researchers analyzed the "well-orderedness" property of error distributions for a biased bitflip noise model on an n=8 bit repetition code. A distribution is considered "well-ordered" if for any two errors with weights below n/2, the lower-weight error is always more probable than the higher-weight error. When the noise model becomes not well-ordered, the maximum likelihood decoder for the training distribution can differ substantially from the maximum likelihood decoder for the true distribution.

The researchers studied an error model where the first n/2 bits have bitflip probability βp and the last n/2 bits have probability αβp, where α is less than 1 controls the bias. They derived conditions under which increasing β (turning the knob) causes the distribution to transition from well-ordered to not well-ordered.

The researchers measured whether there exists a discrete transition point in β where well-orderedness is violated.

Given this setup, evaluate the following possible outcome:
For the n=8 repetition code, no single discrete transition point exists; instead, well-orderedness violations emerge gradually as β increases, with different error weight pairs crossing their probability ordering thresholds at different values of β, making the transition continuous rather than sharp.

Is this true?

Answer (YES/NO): NO